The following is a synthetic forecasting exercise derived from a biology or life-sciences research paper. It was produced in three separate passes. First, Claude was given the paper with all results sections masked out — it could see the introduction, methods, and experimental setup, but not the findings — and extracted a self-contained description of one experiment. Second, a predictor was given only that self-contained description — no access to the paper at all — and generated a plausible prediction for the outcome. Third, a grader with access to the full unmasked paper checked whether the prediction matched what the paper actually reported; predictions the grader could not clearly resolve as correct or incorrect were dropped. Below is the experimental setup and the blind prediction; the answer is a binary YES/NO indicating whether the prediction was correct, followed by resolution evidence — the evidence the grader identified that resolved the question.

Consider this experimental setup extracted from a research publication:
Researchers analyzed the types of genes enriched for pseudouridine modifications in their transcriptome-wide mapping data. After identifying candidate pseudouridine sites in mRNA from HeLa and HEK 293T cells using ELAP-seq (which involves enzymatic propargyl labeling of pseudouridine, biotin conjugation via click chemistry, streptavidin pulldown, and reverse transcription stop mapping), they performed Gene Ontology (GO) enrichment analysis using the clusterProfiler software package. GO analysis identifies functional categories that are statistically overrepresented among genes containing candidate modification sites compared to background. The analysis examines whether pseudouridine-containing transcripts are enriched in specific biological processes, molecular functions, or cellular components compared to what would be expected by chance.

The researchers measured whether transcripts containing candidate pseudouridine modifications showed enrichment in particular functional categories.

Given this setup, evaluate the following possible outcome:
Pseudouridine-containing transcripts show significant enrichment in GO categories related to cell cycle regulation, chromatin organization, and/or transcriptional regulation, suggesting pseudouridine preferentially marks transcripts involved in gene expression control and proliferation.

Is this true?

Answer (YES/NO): NO